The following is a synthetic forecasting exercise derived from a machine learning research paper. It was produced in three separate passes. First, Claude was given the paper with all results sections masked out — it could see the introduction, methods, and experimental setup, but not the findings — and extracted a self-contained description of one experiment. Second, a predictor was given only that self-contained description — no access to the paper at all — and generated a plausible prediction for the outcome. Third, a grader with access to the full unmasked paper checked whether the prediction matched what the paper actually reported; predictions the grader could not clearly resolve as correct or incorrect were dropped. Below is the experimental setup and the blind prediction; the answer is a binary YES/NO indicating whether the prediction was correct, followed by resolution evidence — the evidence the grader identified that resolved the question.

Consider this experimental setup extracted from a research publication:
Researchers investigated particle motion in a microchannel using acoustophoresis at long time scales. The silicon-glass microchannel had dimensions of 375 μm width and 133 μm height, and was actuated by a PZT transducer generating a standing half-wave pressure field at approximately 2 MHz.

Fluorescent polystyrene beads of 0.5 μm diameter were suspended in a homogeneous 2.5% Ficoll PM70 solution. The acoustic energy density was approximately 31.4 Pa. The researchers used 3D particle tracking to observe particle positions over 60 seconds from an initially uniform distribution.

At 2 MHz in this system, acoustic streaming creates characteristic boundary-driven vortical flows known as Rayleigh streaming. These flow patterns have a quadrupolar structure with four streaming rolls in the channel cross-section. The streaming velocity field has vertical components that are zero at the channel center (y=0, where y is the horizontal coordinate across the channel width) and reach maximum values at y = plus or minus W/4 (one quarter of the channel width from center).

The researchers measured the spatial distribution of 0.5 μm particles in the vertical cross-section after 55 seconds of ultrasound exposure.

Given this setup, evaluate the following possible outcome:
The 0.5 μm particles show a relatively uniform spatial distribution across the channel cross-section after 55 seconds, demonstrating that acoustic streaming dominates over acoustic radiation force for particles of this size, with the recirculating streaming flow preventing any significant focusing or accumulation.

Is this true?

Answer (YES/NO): NO